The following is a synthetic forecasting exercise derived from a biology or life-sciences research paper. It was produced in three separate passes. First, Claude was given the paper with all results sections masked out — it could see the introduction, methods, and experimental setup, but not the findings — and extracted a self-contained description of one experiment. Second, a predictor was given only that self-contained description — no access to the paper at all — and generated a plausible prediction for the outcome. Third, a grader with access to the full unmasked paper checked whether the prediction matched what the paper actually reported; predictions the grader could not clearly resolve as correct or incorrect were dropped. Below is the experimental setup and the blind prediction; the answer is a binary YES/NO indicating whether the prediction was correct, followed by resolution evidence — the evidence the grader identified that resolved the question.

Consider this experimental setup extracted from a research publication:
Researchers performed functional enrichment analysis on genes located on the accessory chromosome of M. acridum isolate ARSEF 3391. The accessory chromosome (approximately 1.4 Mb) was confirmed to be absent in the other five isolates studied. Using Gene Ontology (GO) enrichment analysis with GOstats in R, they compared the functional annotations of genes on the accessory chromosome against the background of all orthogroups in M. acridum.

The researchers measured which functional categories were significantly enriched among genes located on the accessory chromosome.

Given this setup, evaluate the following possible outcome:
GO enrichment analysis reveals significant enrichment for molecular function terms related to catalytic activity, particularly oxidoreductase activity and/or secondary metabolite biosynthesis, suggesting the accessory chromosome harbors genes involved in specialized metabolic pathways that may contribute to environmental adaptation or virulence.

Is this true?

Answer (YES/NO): NO